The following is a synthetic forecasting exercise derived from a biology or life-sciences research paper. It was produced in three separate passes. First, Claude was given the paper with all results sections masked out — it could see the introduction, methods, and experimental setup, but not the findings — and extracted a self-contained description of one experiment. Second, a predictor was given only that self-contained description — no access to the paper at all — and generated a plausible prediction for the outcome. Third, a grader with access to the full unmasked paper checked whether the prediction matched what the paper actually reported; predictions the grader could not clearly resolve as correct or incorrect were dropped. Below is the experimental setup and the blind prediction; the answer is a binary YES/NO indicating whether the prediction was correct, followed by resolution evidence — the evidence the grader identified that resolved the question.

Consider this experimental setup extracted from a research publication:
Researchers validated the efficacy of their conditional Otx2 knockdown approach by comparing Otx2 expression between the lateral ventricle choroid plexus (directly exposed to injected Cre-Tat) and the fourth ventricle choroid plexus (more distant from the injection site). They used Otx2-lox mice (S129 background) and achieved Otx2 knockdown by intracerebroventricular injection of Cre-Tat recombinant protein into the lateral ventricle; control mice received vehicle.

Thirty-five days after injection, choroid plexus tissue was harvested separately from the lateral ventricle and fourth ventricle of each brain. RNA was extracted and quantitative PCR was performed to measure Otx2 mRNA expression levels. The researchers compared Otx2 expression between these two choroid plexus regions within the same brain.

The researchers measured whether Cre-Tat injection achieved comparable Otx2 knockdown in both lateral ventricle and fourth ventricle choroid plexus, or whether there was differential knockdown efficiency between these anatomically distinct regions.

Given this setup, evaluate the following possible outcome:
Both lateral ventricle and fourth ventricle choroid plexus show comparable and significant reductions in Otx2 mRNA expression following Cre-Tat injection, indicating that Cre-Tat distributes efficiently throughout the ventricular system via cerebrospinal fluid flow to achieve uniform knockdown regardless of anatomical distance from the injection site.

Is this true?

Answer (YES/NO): NO